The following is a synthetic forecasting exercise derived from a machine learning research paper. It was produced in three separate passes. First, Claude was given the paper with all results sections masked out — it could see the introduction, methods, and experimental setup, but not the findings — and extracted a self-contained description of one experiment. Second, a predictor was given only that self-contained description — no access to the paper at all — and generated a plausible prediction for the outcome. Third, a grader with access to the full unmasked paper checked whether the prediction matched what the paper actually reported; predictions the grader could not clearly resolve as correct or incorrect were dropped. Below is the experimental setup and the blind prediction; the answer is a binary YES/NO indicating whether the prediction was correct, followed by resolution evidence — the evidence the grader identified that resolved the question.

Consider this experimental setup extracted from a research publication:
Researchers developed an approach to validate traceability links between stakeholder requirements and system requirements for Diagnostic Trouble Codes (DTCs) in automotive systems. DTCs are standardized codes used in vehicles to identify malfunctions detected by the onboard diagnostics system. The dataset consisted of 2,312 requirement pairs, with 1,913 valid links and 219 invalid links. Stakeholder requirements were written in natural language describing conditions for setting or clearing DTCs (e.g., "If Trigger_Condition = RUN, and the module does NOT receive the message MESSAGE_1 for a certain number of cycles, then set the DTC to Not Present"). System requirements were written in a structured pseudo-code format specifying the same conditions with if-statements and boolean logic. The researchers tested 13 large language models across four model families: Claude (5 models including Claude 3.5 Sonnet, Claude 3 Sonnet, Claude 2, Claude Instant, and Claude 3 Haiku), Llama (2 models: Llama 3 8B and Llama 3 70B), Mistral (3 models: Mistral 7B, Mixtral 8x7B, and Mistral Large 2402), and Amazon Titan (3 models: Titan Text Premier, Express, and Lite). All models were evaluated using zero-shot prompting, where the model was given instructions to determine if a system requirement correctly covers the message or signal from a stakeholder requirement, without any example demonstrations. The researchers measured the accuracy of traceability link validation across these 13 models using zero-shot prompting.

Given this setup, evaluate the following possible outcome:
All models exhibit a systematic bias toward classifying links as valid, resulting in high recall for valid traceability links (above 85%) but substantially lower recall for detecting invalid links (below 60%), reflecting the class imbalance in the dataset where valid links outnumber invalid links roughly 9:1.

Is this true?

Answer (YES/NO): NO